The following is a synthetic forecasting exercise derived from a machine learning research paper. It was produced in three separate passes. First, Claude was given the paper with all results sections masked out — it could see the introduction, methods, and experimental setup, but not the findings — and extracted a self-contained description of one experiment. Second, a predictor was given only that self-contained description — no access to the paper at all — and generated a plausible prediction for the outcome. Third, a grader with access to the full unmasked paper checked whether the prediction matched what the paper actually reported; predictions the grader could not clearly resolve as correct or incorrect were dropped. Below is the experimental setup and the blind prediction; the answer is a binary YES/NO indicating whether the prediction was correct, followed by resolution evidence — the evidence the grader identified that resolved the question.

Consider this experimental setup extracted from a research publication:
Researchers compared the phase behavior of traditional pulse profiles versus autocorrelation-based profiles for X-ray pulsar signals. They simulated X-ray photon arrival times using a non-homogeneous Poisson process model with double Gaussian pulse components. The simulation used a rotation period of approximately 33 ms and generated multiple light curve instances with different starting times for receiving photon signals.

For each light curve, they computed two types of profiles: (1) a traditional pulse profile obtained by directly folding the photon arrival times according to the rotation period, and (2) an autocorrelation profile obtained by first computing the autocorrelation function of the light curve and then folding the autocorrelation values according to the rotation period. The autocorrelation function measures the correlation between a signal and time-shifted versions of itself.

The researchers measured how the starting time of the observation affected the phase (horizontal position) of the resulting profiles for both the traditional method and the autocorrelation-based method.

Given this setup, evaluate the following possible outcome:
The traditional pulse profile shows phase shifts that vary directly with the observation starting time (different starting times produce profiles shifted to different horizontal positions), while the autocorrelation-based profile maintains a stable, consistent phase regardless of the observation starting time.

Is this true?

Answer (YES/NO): YES